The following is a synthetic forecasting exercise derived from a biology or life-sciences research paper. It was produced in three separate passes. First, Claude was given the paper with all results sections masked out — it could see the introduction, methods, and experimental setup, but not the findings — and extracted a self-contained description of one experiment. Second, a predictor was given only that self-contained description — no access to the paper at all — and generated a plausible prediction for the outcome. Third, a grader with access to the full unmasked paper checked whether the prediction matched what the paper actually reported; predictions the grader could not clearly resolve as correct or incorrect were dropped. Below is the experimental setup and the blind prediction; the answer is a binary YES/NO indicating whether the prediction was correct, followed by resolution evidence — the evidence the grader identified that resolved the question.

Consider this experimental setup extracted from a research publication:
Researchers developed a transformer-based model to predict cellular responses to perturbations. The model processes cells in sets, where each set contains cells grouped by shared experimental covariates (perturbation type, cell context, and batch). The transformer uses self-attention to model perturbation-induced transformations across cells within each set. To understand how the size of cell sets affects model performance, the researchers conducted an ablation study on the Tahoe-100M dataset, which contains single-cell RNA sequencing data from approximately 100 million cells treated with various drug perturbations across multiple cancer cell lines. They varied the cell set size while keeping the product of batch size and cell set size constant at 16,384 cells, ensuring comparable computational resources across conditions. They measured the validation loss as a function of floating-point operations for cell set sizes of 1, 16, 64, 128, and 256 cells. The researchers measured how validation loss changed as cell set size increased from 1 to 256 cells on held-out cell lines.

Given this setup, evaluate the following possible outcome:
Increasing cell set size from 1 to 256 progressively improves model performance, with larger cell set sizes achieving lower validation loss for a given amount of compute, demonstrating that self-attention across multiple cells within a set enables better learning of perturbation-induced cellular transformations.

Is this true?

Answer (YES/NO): YES